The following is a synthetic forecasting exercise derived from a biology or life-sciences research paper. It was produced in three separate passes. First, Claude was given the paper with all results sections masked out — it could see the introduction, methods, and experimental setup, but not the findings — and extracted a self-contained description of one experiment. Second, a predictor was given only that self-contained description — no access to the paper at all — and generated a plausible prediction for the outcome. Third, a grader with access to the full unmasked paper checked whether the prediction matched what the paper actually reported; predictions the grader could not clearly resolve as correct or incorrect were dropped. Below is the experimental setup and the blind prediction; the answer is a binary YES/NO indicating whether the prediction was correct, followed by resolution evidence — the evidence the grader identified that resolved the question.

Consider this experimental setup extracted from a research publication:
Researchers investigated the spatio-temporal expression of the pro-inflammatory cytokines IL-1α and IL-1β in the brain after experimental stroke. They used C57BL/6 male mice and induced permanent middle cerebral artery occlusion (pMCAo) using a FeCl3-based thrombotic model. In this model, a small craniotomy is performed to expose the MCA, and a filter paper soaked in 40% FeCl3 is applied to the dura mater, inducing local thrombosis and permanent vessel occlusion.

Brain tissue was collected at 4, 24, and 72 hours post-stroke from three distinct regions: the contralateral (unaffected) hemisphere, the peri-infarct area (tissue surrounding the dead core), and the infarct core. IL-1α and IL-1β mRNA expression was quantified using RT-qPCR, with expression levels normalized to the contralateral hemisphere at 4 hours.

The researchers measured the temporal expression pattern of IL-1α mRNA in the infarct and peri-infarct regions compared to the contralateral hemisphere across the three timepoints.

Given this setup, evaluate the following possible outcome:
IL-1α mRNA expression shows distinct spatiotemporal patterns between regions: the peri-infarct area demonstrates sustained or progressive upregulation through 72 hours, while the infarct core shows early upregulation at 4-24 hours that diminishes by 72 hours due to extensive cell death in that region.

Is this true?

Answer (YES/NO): NO